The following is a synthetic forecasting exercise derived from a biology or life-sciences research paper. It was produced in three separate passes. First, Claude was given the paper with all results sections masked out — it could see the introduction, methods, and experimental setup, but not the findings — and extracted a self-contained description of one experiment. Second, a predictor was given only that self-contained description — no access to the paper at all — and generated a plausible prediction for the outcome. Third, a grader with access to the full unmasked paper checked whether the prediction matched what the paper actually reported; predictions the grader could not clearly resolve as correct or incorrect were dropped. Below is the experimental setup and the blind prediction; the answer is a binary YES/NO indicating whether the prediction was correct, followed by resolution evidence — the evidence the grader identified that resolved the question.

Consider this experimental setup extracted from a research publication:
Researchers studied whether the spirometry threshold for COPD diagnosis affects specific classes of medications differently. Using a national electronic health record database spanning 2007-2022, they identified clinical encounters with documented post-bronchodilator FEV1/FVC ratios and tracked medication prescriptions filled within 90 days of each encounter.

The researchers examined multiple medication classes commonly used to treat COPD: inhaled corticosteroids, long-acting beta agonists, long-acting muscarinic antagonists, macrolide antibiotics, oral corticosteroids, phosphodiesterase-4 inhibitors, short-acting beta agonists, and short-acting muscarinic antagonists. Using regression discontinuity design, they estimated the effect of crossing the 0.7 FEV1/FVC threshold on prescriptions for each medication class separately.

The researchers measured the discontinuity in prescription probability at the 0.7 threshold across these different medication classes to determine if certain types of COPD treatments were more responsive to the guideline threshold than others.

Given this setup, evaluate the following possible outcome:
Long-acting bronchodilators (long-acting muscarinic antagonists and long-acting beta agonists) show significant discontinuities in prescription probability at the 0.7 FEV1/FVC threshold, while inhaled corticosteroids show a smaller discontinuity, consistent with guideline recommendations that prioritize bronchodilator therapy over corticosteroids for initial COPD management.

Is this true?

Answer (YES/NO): NO